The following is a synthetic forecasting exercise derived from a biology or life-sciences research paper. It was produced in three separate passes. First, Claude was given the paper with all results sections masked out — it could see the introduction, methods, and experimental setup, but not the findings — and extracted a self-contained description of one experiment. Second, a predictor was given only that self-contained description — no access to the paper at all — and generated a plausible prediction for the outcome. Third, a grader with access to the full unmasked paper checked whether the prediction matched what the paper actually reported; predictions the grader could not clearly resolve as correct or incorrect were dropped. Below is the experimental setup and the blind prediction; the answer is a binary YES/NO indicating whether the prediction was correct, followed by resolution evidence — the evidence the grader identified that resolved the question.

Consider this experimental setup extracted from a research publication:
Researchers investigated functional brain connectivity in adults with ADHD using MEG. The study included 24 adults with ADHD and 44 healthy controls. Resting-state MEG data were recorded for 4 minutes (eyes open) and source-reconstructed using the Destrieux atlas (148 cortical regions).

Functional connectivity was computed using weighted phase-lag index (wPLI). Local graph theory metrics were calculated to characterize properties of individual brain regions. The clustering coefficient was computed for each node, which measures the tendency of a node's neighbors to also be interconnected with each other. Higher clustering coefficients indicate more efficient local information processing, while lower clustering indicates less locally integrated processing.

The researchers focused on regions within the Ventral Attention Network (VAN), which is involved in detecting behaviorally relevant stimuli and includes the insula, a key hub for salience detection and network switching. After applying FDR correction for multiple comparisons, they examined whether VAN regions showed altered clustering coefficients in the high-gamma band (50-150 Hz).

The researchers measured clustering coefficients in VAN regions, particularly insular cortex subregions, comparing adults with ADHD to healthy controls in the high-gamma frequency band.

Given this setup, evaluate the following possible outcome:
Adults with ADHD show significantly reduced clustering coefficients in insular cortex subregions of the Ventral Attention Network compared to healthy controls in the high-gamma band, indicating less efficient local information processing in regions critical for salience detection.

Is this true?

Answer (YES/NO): YES